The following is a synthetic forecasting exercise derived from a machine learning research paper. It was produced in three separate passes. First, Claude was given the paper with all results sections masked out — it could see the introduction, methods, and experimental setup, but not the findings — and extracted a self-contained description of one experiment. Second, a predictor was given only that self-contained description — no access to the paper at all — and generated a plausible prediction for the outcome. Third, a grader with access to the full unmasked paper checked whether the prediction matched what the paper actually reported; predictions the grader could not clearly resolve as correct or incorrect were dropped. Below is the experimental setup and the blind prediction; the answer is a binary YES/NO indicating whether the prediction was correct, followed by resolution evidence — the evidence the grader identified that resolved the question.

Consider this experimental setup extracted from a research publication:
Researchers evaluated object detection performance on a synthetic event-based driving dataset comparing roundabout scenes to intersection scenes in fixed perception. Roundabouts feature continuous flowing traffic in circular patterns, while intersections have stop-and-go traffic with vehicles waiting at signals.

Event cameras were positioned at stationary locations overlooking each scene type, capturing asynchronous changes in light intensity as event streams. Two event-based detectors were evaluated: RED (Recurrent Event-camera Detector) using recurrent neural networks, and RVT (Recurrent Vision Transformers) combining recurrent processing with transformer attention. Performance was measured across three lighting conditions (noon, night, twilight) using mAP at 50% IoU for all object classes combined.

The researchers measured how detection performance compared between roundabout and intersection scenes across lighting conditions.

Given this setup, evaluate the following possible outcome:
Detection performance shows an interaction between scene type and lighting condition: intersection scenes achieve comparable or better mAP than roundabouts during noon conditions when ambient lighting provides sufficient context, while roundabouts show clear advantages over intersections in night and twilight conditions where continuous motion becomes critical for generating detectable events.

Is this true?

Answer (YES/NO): NO